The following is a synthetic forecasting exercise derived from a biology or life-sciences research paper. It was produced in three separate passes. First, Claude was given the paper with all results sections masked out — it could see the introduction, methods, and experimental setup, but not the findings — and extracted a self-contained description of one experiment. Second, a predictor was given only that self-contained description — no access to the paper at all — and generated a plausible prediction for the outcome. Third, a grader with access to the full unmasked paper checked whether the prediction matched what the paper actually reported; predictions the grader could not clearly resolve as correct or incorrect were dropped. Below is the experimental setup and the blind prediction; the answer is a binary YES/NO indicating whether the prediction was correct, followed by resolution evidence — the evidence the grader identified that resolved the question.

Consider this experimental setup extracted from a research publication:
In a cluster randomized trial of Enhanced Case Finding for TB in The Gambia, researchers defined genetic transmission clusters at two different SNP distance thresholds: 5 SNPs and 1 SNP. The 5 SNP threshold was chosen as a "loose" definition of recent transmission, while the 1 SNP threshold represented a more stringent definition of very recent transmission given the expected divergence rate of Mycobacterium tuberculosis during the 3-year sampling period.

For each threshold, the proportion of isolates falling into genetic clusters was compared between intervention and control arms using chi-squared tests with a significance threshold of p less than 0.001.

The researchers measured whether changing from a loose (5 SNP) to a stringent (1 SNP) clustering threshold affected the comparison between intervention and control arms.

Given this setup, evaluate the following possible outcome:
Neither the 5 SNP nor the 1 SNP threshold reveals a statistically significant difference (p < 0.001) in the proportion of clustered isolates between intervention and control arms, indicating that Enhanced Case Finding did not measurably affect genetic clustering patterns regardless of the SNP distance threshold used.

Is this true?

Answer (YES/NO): YES